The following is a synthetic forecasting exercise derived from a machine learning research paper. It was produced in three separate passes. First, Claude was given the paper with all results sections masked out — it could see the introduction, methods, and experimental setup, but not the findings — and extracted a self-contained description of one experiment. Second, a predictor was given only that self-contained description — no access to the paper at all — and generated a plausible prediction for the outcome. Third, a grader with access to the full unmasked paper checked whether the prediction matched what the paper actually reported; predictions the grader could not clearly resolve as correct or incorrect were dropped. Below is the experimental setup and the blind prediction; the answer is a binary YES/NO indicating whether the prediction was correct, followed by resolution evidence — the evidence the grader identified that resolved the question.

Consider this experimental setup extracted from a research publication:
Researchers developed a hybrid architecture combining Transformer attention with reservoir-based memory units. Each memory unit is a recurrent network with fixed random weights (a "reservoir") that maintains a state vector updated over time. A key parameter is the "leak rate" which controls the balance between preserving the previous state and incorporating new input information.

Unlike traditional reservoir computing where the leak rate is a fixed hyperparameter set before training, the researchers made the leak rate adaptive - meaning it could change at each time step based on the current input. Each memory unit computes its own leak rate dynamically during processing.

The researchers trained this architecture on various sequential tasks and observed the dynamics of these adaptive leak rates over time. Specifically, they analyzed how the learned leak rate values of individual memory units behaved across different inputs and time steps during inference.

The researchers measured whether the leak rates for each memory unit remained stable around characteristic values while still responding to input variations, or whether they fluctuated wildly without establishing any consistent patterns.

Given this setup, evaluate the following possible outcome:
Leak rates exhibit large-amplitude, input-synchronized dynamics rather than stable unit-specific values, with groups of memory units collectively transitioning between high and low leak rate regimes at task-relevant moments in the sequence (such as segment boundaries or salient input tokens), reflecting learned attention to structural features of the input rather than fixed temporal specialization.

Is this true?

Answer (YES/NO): NO